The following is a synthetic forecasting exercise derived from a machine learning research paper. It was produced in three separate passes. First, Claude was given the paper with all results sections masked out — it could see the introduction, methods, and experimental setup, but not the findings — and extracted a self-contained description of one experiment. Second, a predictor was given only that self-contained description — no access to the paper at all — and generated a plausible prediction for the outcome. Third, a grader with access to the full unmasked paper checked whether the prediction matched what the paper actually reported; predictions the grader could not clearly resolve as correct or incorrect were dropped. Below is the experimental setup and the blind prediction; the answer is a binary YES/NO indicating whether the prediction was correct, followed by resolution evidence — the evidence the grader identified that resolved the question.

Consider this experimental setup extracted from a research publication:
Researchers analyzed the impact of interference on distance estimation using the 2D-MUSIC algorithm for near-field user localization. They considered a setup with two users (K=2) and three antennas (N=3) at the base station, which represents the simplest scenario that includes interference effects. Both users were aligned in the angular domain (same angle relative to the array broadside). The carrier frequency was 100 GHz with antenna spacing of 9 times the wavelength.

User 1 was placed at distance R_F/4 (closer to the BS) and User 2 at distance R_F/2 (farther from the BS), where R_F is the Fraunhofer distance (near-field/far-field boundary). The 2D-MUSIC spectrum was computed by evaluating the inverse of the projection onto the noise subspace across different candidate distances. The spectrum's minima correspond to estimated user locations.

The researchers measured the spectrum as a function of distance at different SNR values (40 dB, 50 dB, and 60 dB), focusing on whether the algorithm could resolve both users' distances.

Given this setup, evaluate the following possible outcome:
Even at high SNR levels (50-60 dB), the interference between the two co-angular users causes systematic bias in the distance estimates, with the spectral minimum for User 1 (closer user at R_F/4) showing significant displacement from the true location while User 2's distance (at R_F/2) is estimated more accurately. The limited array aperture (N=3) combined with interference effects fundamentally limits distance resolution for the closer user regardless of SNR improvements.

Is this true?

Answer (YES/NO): NO